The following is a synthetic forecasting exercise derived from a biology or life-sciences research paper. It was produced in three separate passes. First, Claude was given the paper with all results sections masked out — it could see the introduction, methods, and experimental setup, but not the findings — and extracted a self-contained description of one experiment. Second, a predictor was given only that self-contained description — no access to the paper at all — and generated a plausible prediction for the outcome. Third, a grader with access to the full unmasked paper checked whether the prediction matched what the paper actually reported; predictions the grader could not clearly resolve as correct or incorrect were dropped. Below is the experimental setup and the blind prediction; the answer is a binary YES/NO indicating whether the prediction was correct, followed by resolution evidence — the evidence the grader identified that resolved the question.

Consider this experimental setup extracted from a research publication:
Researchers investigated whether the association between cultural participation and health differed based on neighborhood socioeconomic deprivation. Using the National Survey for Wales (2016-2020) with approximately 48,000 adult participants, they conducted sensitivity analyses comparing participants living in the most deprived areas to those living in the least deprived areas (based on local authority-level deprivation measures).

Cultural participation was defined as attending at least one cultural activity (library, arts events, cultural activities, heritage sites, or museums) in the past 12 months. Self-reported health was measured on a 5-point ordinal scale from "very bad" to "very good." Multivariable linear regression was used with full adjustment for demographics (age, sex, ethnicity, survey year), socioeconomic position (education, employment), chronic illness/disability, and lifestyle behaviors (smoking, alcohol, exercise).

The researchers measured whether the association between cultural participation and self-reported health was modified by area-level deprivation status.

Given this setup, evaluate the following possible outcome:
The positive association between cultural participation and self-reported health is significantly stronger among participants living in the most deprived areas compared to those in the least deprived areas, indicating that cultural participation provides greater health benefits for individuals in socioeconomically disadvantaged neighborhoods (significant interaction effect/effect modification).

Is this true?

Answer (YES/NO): NO